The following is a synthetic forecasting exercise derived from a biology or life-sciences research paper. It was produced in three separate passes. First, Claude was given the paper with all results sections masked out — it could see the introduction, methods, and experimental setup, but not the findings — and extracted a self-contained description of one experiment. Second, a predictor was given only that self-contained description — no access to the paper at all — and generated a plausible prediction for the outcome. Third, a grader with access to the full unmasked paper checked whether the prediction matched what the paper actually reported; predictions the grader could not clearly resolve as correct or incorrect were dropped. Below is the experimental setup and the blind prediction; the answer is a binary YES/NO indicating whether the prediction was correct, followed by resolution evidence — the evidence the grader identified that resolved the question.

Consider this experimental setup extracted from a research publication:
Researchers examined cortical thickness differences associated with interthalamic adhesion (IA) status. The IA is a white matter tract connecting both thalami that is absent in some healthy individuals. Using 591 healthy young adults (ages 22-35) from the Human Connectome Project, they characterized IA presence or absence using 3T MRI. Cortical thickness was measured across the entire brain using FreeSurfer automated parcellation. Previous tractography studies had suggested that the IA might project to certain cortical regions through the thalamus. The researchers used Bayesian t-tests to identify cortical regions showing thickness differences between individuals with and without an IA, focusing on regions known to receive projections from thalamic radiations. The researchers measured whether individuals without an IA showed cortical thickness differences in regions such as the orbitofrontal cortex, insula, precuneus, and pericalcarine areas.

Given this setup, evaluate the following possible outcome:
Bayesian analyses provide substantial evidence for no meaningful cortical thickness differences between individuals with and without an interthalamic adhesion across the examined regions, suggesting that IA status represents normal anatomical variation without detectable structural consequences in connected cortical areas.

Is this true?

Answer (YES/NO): NO